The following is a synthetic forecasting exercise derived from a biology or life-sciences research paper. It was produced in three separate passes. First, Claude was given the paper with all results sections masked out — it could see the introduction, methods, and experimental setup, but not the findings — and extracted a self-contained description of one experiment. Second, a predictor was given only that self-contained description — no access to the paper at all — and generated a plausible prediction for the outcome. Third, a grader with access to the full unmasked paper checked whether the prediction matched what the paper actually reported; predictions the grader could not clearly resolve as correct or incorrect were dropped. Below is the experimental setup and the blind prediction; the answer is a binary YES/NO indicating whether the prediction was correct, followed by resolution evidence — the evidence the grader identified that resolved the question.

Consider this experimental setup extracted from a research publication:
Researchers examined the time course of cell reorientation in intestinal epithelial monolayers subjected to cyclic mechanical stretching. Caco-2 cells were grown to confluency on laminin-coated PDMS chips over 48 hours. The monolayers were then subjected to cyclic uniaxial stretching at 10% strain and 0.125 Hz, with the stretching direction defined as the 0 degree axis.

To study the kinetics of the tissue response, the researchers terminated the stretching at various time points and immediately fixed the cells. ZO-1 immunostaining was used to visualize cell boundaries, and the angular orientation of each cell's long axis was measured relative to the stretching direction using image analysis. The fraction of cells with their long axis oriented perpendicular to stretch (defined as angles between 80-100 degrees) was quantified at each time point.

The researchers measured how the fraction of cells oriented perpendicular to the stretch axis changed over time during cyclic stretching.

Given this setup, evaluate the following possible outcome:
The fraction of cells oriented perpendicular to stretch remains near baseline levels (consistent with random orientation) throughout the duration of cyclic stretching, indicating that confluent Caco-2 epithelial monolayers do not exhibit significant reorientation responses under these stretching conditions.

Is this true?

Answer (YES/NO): NO